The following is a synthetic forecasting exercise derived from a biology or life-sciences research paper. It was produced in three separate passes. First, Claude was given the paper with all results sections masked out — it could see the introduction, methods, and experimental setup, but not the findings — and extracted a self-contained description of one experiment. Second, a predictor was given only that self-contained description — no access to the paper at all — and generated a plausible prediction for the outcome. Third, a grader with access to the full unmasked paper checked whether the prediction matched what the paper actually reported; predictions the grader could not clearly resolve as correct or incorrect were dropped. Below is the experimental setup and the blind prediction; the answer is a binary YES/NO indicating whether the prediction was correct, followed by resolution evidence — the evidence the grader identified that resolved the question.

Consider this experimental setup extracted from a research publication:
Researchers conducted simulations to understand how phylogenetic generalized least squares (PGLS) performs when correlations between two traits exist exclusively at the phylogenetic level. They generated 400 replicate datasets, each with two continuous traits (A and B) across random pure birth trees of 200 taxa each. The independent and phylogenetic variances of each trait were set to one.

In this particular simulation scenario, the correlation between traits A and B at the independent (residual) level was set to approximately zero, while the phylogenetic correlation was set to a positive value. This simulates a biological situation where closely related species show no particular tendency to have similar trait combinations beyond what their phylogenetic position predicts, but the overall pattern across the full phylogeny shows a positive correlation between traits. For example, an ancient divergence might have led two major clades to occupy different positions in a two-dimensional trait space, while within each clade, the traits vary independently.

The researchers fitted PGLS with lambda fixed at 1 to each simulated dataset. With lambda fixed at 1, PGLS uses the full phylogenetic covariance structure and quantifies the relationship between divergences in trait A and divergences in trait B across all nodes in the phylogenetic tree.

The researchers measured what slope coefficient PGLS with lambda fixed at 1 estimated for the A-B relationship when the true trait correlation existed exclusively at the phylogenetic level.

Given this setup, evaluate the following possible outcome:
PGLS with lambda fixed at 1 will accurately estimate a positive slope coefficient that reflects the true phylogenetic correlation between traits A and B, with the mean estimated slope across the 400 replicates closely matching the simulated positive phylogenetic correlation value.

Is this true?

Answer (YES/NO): NO